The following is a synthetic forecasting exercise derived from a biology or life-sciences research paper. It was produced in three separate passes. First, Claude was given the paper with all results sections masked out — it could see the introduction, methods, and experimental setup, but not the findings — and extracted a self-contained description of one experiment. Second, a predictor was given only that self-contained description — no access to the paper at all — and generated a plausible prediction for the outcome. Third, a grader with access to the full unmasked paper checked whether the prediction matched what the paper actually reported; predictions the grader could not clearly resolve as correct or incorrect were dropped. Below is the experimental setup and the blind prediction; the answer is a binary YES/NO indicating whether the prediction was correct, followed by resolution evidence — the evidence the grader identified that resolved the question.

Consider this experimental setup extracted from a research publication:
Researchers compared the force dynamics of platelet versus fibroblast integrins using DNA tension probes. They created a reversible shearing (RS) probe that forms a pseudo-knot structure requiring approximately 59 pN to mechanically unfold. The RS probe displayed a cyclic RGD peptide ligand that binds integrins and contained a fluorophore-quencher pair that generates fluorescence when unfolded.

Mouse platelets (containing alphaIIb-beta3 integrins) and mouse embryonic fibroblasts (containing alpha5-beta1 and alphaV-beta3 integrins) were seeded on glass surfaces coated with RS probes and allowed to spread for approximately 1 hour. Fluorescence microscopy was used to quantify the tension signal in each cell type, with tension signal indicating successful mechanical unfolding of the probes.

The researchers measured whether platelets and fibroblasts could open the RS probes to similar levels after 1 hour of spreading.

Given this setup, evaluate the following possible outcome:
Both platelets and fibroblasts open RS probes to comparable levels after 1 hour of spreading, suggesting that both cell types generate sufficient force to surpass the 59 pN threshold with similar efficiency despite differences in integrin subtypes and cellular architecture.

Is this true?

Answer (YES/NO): NO